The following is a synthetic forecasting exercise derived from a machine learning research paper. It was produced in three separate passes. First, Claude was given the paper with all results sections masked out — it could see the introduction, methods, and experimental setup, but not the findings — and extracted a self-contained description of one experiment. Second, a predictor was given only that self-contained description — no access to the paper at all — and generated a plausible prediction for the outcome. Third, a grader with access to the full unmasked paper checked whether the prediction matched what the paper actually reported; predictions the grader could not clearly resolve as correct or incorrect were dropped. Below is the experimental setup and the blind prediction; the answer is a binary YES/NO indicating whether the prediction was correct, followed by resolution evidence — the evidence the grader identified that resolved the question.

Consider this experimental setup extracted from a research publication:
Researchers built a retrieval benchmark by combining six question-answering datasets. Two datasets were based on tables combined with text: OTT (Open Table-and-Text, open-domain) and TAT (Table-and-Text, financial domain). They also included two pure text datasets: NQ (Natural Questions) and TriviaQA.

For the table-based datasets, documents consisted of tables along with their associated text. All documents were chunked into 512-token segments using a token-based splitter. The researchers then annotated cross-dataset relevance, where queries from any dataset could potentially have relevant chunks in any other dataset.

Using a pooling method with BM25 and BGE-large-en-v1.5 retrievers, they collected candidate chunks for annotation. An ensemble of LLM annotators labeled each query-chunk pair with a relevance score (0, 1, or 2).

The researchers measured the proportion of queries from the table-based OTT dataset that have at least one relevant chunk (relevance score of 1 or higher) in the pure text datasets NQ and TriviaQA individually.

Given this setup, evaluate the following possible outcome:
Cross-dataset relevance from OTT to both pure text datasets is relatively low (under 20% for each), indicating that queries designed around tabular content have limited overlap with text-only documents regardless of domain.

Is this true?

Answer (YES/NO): NO